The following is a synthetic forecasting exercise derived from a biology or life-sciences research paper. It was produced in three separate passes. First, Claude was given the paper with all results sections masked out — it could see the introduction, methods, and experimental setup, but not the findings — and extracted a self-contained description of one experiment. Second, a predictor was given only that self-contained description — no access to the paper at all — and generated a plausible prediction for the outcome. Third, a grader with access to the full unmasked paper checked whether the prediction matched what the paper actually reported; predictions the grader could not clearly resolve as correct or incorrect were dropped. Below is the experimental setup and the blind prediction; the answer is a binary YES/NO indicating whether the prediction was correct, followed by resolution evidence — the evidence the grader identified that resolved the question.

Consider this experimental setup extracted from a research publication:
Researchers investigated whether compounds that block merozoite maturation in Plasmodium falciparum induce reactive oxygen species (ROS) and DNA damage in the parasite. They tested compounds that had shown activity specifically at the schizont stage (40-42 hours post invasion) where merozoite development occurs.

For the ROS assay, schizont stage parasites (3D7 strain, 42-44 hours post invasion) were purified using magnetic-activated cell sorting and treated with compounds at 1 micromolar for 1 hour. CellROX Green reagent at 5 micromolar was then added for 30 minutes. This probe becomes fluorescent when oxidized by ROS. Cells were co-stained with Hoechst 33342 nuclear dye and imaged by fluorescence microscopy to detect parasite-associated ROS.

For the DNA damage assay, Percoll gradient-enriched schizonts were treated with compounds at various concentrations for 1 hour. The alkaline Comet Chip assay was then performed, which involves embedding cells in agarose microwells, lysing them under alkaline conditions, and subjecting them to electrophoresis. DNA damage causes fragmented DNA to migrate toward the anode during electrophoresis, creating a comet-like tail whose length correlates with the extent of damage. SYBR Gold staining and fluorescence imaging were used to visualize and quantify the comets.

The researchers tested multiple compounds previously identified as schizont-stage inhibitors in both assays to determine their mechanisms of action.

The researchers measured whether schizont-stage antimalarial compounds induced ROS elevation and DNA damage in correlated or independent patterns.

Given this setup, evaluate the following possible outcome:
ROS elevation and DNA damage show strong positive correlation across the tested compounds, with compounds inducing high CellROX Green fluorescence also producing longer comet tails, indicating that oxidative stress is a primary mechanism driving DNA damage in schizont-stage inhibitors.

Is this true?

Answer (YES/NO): NO